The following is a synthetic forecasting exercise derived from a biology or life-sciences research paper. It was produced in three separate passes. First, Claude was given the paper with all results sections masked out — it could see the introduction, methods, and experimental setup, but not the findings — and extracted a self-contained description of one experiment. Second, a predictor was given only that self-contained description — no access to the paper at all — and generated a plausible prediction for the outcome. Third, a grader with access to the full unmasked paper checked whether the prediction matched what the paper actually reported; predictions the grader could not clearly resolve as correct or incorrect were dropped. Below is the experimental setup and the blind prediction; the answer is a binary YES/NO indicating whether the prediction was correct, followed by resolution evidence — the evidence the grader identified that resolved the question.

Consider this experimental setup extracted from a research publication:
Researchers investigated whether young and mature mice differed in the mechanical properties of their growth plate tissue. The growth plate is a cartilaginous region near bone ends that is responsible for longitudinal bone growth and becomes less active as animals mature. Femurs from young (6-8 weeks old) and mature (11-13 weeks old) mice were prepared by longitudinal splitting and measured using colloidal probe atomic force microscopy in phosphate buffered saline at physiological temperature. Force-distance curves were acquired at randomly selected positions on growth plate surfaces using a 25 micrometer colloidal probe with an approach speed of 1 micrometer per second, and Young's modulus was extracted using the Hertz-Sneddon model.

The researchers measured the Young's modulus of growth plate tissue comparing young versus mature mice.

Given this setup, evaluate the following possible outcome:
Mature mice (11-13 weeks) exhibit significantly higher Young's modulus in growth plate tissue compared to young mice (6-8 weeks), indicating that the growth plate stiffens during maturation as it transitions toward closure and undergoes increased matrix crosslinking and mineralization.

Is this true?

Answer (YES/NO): NO